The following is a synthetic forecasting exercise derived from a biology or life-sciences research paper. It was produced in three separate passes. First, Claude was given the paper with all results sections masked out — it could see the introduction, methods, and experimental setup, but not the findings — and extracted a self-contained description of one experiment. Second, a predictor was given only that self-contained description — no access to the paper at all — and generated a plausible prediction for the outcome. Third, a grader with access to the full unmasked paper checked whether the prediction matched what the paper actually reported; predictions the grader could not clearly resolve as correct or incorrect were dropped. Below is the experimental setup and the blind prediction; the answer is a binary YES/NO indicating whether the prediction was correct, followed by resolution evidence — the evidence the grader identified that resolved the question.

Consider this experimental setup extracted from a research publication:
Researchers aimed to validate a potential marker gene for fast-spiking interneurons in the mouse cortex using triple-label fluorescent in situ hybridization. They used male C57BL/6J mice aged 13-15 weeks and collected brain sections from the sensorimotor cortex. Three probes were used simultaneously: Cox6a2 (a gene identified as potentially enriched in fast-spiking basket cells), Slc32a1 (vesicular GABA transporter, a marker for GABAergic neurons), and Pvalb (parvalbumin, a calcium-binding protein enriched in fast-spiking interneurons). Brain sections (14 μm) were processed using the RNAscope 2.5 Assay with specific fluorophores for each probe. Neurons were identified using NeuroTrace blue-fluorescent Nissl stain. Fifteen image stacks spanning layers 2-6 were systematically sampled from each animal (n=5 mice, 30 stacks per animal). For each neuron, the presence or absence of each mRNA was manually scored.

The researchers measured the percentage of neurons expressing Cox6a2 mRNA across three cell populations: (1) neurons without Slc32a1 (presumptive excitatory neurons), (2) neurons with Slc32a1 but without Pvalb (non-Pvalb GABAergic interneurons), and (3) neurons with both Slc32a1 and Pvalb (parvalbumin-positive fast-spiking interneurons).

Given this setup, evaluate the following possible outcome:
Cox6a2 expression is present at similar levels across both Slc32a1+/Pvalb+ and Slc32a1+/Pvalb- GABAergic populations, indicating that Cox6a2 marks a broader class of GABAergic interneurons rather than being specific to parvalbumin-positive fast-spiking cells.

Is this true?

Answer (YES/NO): NO